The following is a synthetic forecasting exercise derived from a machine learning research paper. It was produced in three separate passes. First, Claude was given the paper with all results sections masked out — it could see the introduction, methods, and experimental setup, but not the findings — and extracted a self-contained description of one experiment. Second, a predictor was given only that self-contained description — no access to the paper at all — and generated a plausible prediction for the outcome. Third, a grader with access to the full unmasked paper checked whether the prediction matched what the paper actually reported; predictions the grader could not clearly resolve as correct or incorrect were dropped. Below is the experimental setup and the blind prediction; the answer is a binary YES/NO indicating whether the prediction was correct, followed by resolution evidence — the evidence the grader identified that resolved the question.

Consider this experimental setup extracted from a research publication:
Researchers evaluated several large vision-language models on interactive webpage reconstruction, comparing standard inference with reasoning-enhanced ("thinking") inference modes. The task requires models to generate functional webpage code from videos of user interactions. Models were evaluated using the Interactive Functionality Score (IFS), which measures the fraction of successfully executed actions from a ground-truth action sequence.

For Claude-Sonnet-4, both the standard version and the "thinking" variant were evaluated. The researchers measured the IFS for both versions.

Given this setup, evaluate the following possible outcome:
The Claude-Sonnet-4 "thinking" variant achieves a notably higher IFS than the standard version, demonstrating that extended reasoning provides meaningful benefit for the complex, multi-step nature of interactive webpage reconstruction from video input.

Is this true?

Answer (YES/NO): NO